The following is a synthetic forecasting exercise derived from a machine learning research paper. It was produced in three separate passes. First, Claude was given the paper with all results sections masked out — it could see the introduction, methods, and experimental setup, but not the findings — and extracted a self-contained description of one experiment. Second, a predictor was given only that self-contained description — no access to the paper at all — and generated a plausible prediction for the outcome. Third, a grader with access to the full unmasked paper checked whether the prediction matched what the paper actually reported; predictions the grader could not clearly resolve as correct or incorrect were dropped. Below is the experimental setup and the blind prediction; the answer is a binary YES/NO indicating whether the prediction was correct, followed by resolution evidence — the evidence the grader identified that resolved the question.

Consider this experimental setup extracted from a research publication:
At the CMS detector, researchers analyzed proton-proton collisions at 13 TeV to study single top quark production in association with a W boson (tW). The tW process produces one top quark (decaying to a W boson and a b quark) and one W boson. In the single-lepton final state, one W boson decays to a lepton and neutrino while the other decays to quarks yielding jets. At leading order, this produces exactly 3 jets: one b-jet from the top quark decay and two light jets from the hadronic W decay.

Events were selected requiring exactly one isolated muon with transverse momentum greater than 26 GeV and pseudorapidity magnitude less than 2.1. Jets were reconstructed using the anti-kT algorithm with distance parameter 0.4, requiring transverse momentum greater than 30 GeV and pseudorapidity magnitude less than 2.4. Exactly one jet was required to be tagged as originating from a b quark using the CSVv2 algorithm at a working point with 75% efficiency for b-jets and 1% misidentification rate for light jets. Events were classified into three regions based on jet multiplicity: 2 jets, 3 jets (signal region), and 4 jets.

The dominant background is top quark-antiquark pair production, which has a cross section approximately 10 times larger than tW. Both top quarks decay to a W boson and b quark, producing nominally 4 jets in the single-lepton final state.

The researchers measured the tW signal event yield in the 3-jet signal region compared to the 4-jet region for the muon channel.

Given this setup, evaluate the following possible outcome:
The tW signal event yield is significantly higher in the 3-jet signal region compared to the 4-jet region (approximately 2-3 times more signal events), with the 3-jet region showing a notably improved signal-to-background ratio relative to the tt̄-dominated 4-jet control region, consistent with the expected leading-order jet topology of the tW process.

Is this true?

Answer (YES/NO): YES